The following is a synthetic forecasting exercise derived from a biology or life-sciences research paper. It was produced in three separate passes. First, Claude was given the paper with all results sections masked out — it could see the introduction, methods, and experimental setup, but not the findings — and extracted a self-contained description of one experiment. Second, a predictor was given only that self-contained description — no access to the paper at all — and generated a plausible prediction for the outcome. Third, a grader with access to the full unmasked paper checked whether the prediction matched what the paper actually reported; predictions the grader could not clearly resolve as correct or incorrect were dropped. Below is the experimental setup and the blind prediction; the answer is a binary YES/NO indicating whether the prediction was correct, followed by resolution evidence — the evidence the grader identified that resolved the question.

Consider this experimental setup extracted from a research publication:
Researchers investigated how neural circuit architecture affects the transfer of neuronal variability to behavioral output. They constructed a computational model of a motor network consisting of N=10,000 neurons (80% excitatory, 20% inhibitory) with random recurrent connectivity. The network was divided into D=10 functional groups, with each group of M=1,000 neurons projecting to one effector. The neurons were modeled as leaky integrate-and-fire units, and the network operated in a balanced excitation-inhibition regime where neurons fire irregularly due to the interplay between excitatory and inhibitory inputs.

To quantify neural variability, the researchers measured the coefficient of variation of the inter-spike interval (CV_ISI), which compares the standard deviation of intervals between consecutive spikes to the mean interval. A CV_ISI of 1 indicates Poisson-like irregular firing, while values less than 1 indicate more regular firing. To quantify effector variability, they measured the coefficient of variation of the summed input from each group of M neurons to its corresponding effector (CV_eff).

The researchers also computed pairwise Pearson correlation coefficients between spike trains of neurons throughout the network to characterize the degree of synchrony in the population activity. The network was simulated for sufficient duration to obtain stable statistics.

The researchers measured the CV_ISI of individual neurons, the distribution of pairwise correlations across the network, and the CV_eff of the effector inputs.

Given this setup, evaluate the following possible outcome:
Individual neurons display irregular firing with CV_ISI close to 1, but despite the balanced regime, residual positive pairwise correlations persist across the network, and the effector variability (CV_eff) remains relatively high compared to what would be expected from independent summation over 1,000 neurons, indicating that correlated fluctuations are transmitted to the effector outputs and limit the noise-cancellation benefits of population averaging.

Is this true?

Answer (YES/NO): NO